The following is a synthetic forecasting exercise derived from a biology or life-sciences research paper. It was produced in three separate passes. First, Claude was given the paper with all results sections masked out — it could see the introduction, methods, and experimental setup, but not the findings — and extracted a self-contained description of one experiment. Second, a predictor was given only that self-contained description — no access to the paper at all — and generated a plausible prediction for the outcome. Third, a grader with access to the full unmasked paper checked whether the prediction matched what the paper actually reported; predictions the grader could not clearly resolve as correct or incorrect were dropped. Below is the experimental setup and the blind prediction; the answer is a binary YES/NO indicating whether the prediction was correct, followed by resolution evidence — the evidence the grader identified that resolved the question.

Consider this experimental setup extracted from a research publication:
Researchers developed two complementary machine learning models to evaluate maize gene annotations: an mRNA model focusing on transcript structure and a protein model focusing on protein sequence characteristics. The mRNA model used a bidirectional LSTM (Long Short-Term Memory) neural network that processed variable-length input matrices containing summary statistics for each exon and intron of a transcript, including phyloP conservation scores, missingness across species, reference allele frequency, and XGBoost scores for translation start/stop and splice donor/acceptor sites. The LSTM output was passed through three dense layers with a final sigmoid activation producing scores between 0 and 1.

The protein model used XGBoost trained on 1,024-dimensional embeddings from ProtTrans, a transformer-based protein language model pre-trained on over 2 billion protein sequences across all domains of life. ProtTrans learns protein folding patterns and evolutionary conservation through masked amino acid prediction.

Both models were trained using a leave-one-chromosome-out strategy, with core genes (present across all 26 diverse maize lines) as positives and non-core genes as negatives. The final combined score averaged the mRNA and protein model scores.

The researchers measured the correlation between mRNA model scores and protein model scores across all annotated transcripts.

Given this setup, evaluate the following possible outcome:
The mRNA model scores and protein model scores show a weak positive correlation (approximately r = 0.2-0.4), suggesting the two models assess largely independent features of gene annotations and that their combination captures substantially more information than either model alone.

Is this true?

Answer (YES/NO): NO